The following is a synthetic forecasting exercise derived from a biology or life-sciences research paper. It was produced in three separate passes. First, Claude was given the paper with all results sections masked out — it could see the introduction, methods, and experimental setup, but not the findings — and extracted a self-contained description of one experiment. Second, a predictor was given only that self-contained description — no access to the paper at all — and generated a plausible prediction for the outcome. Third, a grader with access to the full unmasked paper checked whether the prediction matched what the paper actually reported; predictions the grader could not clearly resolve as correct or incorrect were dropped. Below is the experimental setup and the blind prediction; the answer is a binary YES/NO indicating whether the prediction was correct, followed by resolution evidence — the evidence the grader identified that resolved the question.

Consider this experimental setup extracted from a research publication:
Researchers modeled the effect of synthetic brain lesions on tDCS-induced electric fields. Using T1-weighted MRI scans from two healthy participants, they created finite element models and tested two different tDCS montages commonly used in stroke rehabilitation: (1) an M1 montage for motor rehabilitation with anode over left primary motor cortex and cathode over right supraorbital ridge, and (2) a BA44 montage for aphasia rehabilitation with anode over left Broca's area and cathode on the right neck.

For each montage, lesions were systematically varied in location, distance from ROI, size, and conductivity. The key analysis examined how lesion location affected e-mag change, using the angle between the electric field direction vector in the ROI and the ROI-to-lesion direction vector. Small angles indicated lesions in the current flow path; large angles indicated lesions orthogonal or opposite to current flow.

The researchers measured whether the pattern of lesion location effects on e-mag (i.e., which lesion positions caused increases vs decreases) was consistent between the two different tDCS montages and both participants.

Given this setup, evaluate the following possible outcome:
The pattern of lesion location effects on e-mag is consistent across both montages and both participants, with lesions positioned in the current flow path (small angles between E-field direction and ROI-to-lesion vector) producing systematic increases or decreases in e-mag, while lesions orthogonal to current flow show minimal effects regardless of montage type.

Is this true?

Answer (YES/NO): NO